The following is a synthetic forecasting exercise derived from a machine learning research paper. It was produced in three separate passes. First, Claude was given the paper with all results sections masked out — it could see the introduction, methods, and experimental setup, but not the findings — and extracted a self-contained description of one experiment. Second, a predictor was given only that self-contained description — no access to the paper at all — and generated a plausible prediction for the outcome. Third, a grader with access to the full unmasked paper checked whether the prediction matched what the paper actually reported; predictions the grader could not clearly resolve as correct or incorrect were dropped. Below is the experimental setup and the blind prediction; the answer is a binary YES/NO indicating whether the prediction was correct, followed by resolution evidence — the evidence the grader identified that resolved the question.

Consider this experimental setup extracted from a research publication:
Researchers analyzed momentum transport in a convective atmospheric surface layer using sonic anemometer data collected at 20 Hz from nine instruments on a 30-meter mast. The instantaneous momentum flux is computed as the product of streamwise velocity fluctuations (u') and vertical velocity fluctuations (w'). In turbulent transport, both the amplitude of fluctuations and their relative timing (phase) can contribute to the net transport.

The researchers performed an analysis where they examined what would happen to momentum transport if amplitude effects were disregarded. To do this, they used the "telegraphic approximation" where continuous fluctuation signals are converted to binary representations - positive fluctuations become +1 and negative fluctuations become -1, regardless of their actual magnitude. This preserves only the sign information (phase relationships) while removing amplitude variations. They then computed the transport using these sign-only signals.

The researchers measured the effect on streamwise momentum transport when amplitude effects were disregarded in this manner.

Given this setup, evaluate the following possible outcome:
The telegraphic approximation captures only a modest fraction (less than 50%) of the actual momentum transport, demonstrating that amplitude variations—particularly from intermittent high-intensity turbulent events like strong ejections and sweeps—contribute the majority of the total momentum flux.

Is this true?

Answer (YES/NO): NO